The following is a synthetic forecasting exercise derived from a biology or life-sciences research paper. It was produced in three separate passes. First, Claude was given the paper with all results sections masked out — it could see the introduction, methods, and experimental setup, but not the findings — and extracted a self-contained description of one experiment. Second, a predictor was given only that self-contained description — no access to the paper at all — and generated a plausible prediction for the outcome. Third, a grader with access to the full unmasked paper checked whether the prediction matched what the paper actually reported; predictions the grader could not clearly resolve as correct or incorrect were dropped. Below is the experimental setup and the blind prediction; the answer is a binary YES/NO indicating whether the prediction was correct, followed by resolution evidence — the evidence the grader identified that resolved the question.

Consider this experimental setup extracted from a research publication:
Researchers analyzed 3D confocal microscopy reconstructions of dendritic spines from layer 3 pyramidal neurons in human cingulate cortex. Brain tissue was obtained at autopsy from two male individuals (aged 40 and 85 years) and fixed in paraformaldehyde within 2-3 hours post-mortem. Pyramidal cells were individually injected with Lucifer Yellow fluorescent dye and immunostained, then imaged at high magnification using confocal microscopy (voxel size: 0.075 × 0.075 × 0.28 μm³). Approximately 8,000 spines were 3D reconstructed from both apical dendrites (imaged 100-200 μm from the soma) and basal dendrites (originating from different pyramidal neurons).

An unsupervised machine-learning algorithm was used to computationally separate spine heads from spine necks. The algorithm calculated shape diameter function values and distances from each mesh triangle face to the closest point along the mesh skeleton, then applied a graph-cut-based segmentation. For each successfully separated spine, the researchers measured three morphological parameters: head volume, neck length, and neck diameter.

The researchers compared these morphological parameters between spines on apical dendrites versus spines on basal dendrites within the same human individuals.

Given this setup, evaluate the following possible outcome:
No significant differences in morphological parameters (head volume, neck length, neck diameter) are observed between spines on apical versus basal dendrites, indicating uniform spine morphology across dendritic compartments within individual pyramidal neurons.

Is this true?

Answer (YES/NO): NO